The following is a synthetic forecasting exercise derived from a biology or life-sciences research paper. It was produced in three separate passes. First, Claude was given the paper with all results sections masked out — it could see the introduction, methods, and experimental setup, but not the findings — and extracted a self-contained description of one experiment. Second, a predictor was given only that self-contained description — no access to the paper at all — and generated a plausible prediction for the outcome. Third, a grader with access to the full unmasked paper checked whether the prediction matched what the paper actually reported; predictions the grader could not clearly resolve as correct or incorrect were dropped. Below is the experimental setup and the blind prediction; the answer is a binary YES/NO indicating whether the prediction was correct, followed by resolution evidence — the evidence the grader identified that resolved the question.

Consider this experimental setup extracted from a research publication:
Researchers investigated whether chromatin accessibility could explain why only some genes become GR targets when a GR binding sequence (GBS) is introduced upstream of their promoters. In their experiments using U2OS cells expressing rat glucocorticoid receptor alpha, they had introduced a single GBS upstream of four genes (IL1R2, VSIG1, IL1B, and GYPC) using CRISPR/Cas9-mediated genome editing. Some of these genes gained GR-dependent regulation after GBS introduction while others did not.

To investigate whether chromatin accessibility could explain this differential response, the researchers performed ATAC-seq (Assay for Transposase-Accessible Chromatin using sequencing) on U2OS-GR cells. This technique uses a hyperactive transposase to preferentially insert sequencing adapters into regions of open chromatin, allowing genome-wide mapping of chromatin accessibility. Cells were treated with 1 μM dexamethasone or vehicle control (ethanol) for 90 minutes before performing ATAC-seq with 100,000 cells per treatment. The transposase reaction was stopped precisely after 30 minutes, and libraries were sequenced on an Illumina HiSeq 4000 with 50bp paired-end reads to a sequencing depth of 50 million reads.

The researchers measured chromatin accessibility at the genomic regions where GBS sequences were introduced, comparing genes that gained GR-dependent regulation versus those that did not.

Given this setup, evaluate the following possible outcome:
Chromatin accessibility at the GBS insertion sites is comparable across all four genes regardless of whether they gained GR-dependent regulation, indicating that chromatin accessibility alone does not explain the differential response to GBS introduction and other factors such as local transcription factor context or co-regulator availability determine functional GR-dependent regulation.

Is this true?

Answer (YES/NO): YES